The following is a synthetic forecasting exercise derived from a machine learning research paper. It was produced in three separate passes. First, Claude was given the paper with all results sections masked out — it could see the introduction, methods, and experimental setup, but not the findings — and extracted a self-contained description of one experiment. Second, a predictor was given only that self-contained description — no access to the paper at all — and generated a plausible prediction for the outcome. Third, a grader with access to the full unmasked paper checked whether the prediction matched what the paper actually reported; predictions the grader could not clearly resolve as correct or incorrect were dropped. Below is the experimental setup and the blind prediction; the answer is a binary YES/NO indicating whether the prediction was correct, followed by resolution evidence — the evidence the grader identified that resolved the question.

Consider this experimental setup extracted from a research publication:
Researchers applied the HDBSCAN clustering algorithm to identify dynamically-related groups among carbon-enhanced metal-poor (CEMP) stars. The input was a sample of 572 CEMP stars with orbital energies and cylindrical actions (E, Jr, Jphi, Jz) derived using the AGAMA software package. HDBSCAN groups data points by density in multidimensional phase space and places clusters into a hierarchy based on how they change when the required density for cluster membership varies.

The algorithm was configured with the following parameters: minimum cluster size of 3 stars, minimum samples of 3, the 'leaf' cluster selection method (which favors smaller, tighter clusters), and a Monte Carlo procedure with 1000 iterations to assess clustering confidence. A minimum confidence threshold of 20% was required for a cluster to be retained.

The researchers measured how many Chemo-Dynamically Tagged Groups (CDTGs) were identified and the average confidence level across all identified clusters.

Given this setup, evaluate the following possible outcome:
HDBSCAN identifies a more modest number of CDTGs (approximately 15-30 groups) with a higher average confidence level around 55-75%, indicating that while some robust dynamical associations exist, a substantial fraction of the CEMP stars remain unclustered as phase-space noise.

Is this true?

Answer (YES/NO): NO